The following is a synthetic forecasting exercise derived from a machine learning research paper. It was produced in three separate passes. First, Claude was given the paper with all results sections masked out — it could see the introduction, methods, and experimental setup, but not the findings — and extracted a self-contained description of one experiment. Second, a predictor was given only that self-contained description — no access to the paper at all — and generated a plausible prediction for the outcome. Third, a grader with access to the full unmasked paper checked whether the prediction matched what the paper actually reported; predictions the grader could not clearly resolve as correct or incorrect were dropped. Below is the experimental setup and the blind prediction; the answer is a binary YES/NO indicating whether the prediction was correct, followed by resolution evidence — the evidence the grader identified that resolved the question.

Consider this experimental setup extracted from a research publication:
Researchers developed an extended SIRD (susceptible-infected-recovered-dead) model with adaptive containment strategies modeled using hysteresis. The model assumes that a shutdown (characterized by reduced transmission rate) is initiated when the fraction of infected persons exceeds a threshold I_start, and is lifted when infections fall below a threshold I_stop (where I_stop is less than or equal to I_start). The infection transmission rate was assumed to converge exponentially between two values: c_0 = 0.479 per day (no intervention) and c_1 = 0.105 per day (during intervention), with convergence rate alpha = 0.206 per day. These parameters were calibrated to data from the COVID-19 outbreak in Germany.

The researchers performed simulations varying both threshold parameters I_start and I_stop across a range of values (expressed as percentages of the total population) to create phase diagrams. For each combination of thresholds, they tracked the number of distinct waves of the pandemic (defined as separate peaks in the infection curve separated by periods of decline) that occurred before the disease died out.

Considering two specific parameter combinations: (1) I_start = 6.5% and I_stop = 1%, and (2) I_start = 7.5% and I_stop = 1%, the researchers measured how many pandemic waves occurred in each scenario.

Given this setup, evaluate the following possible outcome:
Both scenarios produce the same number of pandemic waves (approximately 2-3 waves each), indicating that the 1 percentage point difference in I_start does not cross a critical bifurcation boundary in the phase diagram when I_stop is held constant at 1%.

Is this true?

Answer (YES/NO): NO